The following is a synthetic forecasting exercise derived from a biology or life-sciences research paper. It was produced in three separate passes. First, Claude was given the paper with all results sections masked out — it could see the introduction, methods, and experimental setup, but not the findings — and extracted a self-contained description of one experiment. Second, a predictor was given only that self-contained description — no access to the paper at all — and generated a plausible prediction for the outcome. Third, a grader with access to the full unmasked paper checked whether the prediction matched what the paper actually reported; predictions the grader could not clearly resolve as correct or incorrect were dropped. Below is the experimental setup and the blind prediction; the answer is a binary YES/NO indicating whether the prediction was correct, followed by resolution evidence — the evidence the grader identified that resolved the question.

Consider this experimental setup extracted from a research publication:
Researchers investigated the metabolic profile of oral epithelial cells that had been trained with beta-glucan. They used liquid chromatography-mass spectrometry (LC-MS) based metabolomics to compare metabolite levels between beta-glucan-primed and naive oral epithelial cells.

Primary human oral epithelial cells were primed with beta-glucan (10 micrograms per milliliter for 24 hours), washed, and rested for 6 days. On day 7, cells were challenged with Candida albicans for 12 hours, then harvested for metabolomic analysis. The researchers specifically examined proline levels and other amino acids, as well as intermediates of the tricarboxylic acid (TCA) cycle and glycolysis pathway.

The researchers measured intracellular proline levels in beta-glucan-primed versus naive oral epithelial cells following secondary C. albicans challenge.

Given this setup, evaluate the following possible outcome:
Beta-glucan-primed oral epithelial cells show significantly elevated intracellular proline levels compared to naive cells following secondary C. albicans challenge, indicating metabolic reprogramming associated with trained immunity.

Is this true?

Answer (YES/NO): NO